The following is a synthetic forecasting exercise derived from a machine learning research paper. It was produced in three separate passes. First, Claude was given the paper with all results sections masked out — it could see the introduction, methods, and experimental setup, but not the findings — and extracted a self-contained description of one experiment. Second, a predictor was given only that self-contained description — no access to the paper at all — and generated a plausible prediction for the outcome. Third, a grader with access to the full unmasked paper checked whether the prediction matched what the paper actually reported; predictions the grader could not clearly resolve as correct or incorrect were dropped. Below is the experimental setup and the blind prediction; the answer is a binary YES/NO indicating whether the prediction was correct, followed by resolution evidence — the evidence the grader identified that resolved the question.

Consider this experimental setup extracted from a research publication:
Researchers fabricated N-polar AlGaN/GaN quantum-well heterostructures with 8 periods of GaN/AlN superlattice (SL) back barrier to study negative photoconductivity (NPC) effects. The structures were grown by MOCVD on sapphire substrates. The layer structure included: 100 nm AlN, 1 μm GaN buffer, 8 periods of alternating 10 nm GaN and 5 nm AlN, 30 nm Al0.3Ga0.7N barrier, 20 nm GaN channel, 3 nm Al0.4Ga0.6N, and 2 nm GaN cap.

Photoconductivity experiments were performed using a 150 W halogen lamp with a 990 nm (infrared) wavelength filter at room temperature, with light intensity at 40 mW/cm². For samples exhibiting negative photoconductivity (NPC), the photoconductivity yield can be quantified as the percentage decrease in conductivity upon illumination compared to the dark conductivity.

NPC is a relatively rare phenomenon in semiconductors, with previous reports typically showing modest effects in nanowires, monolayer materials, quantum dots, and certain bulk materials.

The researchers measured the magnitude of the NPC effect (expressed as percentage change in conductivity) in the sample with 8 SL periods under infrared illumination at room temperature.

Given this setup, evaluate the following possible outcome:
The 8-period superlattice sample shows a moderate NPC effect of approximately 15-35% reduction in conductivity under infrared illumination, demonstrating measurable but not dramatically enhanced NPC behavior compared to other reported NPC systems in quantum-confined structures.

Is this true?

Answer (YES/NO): NO